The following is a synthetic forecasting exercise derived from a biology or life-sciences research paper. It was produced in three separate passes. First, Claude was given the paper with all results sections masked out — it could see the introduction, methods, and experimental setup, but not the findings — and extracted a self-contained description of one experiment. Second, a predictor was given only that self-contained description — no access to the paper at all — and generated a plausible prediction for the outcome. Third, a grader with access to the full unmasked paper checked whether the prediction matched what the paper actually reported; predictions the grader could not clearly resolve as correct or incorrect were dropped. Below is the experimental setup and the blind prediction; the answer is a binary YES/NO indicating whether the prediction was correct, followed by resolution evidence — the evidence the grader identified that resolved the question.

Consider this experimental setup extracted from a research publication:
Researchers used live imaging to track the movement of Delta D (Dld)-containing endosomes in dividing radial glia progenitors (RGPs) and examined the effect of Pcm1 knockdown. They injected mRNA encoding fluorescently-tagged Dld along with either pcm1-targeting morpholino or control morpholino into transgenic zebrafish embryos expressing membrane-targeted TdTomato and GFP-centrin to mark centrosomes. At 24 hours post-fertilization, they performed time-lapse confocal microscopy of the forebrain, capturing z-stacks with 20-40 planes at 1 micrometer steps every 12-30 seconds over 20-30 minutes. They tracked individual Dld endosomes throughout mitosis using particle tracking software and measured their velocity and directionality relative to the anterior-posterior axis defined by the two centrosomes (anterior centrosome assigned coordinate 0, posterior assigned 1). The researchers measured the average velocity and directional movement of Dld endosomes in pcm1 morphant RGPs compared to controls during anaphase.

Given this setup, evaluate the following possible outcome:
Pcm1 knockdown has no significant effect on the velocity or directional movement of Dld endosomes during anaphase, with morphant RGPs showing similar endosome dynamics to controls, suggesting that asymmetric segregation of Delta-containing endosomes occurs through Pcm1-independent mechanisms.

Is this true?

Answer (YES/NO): NO